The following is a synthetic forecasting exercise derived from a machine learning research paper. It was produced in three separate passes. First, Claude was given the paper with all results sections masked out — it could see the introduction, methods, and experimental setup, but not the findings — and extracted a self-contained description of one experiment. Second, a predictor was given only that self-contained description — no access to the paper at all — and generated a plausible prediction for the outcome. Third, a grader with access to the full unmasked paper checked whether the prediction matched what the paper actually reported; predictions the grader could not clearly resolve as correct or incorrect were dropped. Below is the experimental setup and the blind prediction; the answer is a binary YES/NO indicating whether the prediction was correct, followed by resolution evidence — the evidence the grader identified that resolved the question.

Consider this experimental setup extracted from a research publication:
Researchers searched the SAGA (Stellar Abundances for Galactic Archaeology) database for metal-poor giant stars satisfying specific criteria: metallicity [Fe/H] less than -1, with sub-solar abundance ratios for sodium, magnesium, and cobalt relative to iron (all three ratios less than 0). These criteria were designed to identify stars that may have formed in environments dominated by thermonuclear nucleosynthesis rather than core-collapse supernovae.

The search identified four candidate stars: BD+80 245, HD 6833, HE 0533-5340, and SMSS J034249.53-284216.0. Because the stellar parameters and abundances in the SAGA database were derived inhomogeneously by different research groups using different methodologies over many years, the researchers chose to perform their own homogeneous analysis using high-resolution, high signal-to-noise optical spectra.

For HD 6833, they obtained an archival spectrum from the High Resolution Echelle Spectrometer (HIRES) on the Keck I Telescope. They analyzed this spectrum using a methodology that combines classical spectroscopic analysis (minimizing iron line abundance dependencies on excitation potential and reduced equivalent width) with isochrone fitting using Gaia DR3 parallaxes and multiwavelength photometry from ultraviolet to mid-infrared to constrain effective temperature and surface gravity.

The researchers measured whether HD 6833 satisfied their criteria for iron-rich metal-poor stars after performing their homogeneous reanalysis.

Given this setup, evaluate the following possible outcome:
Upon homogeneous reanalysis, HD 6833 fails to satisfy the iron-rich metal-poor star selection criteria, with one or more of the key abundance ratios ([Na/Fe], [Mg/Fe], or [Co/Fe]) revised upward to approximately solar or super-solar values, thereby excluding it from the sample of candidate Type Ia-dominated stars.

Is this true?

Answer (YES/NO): NO